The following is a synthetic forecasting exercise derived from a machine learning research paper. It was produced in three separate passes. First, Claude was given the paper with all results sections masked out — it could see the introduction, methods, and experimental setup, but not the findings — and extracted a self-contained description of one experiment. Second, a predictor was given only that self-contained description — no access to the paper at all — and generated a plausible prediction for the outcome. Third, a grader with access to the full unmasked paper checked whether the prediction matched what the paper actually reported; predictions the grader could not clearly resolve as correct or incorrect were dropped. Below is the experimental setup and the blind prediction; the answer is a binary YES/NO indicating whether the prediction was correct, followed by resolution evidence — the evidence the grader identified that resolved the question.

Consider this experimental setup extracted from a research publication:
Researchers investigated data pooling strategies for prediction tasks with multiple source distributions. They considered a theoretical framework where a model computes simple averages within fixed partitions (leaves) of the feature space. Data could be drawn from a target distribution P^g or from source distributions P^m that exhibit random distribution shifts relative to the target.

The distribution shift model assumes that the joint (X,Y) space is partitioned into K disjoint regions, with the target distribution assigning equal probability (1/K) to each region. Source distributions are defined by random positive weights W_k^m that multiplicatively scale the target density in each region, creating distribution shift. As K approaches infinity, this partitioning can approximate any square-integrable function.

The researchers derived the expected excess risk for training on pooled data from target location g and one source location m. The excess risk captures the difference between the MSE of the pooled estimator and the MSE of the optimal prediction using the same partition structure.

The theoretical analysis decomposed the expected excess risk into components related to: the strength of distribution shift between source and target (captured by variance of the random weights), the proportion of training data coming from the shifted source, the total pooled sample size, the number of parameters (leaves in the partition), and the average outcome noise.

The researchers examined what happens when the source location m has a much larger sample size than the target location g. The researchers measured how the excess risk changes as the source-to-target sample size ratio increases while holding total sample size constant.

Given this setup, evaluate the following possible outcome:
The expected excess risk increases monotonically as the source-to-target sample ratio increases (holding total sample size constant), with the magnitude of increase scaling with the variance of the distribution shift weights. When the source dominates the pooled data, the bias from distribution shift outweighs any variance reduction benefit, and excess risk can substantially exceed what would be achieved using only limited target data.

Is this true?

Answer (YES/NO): NO